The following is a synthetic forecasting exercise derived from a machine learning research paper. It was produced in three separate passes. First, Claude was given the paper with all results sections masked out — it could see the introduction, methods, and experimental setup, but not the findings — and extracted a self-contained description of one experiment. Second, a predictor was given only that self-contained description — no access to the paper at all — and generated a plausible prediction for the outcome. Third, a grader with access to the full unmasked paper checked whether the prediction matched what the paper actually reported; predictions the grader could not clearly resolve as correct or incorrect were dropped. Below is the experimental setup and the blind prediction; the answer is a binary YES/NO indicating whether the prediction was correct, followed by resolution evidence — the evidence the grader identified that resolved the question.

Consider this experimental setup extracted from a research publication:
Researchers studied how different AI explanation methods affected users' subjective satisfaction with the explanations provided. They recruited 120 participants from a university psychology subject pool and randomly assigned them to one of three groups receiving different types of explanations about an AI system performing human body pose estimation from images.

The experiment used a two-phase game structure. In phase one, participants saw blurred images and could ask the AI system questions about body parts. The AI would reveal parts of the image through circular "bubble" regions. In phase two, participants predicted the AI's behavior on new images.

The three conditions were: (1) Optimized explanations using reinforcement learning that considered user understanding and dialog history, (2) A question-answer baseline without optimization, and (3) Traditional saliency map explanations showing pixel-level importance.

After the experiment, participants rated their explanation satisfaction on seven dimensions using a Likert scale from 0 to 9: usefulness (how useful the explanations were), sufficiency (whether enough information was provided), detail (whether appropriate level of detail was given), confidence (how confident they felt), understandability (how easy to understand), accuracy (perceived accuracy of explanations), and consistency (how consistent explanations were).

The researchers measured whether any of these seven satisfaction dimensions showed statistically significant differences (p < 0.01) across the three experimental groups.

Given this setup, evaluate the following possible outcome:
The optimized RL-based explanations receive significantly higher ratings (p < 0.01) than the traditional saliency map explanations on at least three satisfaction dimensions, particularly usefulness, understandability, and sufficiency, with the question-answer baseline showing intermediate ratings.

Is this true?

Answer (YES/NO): NO